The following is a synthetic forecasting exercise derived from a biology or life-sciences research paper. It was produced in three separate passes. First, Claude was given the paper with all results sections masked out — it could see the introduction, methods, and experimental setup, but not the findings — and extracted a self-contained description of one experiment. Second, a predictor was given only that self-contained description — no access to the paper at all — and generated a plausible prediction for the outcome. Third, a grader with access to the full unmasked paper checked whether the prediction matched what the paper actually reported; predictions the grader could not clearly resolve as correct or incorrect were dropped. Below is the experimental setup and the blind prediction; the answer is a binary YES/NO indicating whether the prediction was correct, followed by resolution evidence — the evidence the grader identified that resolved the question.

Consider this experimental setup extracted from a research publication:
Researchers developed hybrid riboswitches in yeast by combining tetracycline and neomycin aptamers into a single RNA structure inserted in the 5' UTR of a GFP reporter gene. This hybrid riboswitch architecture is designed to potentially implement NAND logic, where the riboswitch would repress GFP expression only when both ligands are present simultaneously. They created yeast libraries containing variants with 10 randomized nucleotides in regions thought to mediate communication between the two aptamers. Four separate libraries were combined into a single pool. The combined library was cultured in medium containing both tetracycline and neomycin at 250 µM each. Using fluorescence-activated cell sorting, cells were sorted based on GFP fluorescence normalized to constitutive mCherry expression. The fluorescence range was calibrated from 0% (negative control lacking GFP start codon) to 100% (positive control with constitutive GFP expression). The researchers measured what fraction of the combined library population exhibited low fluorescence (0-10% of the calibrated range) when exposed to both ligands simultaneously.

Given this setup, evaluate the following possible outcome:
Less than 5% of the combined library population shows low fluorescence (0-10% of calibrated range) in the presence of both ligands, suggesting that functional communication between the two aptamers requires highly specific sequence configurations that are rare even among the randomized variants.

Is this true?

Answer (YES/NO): NO